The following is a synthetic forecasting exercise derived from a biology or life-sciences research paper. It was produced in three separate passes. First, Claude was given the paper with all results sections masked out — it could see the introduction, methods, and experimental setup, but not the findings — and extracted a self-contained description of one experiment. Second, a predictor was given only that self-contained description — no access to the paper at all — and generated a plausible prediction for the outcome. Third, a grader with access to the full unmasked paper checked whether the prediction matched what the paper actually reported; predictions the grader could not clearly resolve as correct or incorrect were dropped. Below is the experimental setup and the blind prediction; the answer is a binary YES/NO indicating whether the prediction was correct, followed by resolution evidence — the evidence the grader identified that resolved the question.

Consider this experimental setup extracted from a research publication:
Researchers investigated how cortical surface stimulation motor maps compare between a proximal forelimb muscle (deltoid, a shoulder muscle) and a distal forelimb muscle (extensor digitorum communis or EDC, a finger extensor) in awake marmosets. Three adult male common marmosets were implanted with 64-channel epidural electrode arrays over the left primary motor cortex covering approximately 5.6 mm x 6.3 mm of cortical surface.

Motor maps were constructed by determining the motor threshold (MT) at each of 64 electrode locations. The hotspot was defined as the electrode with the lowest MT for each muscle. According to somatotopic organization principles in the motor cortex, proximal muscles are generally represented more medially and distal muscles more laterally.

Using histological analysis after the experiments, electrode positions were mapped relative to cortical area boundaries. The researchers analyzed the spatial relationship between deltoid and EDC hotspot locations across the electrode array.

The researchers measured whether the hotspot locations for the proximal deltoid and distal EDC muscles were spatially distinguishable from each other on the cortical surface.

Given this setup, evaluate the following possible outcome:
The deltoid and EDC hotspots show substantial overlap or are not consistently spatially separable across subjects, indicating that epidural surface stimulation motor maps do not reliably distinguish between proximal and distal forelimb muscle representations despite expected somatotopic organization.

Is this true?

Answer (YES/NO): NO